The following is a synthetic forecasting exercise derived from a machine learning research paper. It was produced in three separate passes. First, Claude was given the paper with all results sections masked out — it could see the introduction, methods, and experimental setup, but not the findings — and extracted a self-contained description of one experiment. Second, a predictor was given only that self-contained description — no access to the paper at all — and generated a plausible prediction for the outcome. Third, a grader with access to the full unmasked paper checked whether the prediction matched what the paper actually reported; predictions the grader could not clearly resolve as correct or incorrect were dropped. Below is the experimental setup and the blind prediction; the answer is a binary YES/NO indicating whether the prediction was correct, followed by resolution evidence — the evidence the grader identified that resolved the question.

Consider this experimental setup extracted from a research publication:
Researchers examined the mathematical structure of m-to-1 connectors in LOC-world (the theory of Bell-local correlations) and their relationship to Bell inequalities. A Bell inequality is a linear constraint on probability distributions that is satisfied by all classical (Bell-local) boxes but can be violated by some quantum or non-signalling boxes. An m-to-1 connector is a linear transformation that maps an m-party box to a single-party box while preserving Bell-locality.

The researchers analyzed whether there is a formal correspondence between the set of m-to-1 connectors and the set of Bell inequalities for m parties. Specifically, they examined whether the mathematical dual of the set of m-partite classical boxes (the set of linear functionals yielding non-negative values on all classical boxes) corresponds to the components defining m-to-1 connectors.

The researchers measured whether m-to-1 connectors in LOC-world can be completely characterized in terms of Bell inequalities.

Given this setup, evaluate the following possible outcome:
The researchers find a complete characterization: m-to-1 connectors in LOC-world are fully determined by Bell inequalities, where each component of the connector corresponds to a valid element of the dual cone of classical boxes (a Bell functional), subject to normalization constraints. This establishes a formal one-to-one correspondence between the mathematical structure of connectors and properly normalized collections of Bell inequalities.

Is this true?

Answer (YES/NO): YES